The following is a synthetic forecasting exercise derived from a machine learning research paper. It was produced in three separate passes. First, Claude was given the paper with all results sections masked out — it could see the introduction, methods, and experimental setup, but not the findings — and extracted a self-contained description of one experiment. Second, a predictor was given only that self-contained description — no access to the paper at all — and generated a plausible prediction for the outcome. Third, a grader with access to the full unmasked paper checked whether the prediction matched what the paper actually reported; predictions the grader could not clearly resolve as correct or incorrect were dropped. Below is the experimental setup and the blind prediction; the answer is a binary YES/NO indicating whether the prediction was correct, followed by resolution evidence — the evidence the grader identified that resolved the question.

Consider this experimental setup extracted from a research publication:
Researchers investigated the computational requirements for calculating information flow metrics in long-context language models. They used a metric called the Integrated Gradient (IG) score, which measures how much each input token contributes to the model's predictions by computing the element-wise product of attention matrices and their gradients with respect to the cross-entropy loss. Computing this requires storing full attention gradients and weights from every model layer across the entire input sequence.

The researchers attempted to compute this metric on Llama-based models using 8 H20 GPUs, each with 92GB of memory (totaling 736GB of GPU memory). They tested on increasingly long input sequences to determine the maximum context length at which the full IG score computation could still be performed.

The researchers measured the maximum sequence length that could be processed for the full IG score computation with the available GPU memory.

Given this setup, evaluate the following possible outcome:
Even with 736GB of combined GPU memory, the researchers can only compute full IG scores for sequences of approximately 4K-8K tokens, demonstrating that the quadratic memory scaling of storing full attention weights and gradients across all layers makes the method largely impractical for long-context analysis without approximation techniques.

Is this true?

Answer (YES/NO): NO